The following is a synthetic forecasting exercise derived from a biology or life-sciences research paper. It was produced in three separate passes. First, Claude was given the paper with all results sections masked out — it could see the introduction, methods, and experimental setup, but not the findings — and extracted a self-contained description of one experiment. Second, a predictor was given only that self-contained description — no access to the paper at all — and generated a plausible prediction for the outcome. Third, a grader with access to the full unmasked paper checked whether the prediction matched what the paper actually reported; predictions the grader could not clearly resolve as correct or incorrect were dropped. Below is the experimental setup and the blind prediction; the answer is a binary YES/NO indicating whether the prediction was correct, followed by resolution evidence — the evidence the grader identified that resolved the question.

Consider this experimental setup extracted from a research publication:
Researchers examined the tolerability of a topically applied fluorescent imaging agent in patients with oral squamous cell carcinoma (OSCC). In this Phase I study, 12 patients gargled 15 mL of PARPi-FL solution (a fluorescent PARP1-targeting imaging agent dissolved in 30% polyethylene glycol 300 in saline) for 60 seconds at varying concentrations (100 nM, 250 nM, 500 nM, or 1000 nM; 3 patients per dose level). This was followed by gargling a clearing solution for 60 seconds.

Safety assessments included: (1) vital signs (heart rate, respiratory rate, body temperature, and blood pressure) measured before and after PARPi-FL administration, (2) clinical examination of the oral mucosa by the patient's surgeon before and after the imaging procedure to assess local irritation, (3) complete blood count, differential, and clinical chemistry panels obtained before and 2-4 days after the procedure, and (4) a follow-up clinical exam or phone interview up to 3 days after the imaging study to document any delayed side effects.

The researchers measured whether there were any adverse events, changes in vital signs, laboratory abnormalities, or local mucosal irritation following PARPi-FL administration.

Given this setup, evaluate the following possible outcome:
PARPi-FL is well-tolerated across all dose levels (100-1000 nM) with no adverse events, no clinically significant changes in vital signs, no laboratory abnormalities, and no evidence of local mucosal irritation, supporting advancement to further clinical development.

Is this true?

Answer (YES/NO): YES